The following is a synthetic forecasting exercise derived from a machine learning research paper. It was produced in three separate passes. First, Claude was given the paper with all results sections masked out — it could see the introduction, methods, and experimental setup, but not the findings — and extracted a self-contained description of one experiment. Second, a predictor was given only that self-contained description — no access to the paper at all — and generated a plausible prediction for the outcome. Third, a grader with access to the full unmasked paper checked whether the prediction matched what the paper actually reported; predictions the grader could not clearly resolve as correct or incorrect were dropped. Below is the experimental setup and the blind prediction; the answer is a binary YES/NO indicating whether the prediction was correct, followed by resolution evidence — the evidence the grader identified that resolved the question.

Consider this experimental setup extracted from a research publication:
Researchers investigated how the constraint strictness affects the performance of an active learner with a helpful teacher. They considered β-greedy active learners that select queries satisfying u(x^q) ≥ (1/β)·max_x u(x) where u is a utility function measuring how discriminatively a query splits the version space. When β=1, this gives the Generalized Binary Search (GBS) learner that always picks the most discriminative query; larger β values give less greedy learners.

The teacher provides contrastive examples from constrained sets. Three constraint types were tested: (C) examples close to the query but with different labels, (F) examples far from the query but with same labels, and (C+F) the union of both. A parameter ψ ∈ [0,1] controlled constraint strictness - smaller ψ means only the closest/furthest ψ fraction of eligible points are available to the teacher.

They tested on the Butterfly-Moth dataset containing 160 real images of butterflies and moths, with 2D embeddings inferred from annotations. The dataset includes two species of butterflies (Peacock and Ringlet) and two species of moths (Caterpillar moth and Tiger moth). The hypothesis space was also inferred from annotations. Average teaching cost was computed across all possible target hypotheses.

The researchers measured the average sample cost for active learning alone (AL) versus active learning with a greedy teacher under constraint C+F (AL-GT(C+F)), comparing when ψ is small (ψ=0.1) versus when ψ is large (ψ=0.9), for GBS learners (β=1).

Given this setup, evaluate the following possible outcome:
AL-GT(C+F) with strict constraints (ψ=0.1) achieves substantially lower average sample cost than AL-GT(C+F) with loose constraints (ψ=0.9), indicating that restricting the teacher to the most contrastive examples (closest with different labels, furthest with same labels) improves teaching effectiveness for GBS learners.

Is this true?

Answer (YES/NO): NO